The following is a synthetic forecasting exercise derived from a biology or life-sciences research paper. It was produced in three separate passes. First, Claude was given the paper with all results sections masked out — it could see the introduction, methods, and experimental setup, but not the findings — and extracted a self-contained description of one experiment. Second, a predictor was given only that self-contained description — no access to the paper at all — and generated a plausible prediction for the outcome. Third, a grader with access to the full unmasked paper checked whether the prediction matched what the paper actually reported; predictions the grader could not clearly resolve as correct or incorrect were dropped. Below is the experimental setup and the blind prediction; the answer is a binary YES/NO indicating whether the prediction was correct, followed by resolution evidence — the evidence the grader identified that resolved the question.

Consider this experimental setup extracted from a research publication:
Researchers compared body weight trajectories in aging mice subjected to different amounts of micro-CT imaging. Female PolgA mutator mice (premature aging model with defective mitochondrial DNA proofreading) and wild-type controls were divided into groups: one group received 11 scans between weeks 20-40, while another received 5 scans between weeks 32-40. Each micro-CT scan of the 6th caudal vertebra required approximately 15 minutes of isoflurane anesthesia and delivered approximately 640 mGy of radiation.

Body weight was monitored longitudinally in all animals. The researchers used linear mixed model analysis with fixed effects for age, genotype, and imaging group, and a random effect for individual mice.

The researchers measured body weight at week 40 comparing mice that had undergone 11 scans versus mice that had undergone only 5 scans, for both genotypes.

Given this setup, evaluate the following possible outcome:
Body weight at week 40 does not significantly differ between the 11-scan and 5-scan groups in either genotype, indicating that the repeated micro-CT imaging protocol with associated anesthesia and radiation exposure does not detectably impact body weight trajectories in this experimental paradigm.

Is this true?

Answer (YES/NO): YES